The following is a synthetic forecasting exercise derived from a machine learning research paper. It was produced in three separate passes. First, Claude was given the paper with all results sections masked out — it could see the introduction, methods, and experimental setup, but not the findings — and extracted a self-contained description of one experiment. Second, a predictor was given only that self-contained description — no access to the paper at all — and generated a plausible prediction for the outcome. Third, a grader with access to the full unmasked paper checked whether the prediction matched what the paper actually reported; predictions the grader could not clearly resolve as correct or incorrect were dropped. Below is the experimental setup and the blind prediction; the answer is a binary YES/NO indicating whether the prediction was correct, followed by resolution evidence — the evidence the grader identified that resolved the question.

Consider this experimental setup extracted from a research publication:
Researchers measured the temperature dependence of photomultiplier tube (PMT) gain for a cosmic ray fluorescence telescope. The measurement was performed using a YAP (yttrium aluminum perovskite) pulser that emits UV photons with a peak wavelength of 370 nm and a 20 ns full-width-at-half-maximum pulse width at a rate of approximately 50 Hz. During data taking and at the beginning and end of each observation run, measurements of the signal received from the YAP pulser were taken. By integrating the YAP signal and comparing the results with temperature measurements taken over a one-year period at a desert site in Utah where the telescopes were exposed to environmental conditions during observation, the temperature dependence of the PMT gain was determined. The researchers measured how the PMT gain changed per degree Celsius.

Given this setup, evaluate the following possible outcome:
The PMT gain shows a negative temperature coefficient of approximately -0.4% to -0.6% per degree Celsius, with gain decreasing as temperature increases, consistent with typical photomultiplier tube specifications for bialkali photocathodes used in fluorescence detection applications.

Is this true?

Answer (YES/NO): YES